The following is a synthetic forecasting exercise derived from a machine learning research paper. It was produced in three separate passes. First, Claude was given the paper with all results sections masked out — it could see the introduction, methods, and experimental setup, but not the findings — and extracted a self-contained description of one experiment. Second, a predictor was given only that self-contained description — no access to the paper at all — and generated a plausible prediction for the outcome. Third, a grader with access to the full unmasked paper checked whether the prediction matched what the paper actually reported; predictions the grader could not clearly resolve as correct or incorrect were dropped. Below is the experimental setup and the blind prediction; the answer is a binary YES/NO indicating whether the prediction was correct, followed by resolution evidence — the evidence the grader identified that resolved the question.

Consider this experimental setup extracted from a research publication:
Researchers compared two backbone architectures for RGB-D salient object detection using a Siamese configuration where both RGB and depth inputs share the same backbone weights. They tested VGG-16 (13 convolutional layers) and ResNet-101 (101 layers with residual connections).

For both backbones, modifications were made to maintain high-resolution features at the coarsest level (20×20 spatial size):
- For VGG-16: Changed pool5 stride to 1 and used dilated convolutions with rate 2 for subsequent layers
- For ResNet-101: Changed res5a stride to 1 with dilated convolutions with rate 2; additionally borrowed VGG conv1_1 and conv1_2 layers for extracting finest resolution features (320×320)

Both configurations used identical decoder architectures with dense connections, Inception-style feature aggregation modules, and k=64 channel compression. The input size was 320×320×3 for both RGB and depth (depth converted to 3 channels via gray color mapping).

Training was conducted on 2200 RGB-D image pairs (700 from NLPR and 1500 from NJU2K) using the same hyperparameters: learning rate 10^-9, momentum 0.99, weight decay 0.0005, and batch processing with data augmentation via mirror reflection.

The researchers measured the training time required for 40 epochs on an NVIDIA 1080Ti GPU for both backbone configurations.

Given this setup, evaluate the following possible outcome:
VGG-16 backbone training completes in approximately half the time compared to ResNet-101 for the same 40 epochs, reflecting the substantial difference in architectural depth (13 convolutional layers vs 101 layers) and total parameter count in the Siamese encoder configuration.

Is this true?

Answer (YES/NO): NO